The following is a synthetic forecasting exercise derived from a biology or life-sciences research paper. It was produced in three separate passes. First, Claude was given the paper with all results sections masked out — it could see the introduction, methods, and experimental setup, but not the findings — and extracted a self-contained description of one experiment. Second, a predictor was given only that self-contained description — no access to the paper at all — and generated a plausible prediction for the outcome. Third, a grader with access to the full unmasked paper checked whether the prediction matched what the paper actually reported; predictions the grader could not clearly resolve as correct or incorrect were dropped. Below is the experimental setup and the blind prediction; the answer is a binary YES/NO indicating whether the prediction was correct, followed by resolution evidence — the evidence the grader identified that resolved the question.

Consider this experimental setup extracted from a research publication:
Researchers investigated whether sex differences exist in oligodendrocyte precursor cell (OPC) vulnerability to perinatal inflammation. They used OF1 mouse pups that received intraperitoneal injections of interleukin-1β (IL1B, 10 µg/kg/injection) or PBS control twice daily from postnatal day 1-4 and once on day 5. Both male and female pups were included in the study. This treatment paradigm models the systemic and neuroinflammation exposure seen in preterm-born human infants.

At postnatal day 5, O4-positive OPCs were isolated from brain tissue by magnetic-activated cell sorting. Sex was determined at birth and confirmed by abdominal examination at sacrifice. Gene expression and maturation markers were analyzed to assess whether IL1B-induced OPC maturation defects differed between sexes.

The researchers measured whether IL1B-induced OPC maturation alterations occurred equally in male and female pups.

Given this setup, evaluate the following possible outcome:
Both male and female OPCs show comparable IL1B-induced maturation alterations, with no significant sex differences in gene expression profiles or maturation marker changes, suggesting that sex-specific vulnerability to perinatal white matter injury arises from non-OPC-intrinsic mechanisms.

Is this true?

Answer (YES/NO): NO